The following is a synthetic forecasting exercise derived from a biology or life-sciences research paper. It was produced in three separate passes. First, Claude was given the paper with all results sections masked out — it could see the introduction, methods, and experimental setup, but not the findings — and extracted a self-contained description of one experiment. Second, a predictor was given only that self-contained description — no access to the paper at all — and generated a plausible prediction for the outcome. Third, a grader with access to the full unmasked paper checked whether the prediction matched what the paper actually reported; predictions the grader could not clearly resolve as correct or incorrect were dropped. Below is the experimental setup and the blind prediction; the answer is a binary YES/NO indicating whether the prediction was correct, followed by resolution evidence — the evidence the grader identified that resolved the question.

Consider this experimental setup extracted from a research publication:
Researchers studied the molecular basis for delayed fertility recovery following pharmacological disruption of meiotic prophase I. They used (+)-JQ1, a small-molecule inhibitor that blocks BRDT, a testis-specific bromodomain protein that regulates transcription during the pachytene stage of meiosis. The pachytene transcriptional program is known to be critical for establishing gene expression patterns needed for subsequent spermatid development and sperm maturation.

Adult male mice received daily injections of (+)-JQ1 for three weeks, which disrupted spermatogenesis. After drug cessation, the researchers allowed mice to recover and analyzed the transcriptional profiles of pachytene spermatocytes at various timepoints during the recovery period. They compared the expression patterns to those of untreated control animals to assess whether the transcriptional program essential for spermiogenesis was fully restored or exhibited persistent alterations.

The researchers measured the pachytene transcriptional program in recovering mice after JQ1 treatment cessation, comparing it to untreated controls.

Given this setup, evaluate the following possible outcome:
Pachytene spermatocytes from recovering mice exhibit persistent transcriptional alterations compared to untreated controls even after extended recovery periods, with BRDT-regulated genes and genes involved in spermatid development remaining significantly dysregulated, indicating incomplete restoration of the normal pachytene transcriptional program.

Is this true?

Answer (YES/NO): NO